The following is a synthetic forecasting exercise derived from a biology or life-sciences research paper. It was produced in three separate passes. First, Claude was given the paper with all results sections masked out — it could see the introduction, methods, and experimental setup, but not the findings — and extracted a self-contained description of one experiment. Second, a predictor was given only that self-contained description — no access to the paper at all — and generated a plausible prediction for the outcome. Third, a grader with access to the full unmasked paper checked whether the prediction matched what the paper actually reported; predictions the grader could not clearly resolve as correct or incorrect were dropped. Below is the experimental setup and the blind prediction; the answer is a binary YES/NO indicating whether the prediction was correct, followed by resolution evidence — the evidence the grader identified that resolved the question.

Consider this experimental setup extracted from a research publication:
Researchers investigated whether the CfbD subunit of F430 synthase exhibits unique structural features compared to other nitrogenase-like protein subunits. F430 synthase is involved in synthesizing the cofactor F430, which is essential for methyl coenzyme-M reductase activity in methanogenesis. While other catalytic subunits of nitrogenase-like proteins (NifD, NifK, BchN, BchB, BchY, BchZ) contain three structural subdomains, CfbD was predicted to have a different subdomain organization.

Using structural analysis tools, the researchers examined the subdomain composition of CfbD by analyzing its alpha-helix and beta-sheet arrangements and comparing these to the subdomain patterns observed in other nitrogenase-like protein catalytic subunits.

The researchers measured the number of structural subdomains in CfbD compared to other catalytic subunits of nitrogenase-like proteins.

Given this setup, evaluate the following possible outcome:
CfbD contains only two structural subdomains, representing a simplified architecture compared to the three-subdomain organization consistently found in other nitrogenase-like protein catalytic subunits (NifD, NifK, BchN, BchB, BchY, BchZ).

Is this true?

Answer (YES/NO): YES